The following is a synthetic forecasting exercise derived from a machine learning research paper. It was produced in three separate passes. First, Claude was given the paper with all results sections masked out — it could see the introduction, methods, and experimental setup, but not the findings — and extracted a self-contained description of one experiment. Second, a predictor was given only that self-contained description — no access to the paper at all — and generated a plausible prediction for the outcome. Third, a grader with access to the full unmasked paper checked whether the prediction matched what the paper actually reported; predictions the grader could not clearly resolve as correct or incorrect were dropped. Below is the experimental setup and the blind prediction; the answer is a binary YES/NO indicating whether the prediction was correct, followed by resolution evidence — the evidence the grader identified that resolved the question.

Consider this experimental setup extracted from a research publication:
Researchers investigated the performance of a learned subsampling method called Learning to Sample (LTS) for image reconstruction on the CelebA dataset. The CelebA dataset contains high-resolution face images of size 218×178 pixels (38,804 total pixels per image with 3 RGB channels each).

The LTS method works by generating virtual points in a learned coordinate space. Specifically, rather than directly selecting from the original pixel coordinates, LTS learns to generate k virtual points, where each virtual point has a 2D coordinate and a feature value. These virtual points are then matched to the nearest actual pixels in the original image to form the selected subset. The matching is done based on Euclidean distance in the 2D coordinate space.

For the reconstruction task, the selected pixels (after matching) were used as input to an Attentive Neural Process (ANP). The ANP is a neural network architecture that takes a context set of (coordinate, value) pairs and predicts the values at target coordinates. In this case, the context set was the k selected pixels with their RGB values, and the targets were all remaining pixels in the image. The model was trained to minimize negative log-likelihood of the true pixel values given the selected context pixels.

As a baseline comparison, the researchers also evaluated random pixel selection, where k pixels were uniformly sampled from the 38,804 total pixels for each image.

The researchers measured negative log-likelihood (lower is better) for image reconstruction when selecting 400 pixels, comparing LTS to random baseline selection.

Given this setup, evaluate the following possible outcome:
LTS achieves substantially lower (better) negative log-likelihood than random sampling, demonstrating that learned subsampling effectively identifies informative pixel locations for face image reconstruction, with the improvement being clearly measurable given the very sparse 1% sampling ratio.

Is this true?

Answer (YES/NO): NO